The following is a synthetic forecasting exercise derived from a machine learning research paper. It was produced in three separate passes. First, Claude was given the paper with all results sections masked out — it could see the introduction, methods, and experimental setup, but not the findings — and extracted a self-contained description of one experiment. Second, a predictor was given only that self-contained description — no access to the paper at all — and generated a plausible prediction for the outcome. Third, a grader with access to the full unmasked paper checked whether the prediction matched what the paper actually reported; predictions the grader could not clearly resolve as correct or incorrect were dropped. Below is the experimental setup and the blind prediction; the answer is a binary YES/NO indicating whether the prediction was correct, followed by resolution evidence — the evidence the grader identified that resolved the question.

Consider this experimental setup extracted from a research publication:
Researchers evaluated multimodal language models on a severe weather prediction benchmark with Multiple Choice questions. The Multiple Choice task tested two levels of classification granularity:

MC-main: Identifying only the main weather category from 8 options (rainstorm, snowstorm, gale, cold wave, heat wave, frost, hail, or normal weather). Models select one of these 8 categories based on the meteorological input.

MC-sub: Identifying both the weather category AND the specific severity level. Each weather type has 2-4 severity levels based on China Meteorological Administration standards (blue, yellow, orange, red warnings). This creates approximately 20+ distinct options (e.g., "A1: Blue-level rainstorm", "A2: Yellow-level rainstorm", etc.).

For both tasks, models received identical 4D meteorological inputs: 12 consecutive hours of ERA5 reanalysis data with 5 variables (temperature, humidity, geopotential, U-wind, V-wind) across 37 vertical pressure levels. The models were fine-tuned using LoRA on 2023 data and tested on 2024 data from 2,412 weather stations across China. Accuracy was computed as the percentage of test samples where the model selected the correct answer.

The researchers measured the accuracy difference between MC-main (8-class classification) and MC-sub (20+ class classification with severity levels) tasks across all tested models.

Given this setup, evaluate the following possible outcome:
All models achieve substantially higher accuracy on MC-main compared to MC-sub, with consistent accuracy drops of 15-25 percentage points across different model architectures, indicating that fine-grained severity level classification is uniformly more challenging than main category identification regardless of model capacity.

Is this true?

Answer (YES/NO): NO